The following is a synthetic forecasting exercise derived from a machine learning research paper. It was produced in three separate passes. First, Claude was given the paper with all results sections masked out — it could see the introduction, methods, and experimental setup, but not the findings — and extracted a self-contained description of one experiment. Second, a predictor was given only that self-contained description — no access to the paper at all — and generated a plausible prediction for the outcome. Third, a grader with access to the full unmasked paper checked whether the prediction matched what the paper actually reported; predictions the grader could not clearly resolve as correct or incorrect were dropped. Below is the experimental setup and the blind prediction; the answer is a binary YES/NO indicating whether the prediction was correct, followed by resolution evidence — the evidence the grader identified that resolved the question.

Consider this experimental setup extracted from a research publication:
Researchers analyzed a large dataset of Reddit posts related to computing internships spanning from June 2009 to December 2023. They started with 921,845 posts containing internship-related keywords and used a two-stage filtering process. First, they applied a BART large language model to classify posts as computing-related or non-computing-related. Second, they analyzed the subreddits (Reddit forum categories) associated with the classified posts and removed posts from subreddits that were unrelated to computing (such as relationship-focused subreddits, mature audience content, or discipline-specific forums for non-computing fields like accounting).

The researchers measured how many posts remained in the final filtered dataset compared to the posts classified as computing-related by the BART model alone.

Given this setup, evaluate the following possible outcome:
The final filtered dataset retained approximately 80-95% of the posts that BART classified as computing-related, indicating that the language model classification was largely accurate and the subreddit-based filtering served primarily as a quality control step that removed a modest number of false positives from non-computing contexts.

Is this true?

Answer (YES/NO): NO